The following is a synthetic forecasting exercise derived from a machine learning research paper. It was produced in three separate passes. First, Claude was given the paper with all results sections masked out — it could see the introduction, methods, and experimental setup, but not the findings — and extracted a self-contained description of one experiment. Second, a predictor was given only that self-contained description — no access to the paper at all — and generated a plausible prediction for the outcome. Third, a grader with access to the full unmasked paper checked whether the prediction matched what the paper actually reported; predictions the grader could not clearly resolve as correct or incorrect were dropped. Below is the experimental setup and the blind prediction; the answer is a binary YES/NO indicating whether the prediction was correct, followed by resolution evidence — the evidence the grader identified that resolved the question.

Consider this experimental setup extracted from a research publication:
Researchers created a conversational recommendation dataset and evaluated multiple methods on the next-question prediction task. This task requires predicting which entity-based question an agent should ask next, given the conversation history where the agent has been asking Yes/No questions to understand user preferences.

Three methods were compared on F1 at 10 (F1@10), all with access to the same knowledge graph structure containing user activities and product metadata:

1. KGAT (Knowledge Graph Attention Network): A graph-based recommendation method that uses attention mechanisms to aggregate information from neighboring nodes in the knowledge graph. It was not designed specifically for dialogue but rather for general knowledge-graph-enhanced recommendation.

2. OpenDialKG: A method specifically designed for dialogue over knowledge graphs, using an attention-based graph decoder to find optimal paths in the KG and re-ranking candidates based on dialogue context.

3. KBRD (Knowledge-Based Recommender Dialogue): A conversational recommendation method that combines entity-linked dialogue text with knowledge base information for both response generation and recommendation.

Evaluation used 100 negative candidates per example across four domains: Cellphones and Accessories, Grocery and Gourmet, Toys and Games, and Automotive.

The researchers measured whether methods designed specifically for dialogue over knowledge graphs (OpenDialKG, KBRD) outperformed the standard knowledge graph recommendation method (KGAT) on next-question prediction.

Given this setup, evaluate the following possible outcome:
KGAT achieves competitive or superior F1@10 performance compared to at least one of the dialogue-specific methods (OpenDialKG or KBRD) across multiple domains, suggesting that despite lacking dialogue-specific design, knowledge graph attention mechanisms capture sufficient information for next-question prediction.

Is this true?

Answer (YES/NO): YES